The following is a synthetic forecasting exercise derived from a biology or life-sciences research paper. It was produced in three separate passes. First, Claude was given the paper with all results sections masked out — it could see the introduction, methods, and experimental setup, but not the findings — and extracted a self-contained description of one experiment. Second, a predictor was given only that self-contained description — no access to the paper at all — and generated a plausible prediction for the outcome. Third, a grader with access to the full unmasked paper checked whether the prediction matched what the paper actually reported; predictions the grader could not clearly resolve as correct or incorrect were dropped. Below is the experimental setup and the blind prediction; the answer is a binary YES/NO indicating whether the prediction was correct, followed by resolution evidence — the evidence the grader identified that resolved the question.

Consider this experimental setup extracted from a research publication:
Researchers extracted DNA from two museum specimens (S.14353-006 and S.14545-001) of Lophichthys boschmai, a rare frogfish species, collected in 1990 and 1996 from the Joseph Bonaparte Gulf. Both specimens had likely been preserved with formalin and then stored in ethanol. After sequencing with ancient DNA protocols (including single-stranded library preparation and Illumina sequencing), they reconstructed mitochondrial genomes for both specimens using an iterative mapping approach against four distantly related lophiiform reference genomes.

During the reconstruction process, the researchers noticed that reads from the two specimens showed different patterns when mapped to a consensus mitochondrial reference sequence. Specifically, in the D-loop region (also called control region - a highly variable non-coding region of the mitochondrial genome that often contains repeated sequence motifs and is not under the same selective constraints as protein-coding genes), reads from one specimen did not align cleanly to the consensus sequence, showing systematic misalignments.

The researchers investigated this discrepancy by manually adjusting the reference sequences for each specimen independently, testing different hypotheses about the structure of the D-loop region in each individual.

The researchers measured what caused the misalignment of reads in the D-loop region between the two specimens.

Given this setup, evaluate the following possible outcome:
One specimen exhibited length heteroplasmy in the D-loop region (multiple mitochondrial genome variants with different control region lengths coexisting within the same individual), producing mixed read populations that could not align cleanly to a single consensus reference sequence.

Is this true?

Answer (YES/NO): NO